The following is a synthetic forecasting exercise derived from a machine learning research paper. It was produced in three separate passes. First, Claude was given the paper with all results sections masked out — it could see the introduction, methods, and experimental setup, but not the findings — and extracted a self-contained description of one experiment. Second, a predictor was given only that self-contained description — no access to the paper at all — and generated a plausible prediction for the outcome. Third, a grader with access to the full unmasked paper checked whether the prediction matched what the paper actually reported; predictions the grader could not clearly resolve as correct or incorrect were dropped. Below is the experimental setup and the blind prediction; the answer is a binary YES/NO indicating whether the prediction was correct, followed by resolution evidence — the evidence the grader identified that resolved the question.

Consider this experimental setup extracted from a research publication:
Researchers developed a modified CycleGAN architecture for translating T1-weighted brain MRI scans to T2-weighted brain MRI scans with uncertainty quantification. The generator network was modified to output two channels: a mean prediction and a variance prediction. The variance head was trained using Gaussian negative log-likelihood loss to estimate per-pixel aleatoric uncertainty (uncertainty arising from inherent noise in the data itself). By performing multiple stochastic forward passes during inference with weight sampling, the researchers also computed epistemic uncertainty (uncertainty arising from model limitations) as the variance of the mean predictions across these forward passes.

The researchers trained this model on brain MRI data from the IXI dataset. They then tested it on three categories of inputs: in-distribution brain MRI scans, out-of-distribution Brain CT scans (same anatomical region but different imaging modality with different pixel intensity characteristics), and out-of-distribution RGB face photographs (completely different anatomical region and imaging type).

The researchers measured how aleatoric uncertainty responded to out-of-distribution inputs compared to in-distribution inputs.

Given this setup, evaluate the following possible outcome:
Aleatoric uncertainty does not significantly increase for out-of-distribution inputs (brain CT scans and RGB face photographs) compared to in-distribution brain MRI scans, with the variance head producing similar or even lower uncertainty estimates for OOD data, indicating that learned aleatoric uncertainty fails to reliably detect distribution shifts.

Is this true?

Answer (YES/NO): YES